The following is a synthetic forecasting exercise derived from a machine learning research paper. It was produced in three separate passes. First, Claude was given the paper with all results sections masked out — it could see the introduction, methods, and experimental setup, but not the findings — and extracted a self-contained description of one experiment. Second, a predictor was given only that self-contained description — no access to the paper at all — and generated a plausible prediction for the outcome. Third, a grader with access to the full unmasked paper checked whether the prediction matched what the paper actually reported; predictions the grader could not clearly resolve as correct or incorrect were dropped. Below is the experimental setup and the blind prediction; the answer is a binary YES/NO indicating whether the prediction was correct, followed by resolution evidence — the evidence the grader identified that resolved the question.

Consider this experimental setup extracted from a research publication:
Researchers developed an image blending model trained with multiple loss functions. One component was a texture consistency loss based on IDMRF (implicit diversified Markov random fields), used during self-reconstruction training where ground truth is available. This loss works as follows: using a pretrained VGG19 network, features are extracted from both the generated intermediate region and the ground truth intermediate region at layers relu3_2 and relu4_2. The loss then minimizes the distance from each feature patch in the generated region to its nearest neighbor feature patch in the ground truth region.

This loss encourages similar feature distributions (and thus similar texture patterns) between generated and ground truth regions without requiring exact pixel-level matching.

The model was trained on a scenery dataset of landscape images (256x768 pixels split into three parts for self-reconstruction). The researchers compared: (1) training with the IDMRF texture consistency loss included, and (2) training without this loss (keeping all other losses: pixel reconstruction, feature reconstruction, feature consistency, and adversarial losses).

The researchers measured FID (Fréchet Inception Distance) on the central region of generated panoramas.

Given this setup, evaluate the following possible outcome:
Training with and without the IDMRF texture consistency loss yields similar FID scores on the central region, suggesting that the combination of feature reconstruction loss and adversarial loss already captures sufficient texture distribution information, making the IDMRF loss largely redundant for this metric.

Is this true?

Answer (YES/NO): NO